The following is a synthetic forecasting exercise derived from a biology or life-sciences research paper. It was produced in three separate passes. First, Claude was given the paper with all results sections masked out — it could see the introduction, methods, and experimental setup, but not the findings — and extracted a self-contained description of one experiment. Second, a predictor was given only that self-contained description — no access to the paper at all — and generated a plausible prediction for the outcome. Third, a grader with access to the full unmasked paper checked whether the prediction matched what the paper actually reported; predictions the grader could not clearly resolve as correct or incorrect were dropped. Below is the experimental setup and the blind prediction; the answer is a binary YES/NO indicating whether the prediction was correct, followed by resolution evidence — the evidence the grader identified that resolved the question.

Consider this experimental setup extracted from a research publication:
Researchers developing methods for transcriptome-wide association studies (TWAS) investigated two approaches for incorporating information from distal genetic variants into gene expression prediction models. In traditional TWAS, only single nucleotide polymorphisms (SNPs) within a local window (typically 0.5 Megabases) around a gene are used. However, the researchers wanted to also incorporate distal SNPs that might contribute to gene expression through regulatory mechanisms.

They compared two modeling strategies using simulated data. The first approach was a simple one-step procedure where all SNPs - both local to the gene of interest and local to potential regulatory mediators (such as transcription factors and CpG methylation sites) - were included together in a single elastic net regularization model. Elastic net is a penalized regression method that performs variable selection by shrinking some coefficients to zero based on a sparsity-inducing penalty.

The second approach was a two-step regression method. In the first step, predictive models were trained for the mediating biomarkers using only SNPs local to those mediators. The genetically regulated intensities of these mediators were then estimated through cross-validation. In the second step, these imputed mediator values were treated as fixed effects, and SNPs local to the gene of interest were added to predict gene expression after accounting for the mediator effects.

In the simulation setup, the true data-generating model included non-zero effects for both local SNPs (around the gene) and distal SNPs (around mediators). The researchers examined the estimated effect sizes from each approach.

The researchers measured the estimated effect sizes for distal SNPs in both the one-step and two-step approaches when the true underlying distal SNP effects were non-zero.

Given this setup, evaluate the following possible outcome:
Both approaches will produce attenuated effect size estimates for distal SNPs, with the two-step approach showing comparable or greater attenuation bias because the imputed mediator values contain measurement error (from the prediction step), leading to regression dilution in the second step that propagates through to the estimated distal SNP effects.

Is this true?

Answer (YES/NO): NO